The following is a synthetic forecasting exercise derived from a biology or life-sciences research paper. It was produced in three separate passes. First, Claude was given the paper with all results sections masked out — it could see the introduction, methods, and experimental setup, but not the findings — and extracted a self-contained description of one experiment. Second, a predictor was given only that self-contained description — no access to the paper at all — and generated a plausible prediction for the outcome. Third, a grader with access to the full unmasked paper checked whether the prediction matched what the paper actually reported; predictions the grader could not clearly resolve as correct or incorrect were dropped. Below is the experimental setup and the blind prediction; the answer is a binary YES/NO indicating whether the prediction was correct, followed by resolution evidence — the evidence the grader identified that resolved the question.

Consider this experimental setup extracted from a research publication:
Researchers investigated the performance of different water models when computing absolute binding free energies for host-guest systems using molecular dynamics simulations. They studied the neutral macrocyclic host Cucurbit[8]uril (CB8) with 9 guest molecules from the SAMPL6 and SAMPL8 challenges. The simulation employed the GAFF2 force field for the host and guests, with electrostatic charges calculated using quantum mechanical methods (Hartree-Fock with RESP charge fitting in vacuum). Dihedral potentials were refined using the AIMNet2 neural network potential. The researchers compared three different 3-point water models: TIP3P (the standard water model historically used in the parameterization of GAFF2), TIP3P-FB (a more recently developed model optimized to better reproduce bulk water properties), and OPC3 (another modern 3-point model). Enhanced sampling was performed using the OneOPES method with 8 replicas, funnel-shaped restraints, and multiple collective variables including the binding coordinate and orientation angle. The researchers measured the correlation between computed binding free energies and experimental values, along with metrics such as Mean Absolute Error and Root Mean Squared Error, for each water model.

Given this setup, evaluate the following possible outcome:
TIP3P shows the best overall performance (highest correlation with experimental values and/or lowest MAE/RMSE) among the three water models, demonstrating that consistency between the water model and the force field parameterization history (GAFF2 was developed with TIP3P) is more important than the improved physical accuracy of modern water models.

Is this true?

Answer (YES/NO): YES